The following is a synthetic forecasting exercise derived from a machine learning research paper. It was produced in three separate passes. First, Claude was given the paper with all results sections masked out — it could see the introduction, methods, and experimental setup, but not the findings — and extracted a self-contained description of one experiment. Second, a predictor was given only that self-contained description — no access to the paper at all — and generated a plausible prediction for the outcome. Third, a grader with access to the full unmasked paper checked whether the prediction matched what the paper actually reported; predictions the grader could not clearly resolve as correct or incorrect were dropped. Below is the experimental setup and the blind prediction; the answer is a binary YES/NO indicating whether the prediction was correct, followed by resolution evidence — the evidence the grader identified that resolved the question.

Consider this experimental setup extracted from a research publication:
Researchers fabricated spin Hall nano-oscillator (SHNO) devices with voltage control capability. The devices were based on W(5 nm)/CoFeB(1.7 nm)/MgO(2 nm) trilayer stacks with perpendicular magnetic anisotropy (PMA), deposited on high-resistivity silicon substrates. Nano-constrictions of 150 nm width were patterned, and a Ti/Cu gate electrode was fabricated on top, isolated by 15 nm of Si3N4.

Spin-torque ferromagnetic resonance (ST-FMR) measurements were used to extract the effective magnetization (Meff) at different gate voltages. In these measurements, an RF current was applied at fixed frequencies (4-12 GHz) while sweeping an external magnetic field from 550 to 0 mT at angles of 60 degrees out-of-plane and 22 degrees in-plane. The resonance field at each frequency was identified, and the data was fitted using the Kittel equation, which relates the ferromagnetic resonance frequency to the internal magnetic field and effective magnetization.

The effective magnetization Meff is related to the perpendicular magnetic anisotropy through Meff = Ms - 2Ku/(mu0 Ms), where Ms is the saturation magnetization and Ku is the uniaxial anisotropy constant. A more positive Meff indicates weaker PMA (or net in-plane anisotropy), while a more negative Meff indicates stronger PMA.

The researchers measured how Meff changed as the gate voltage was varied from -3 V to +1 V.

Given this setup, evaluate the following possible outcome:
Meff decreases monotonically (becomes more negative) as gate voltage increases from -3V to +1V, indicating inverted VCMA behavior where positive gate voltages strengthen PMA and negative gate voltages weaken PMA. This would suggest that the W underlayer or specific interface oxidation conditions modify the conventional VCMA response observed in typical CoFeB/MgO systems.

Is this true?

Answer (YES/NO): NO